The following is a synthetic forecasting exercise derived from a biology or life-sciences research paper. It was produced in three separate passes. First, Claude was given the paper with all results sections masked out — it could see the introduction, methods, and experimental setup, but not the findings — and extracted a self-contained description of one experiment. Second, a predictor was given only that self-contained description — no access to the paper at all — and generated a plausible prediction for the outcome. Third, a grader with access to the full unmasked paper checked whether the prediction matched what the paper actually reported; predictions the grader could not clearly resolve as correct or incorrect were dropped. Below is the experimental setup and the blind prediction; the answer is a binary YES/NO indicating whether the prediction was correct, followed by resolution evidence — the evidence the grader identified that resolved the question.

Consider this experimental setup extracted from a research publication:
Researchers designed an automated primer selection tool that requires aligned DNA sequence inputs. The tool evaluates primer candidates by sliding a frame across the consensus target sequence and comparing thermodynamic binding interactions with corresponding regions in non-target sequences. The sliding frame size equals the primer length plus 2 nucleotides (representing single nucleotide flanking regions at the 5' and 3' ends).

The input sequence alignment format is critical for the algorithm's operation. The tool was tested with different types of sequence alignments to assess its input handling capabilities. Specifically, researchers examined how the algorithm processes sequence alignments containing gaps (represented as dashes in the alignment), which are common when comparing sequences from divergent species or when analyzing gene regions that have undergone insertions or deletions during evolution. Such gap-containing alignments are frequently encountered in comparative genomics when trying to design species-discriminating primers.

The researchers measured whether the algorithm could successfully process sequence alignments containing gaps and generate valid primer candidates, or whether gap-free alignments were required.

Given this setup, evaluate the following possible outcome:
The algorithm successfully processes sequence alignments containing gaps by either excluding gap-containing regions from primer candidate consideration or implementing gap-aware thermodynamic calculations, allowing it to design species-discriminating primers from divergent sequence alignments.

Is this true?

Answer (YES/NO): NO